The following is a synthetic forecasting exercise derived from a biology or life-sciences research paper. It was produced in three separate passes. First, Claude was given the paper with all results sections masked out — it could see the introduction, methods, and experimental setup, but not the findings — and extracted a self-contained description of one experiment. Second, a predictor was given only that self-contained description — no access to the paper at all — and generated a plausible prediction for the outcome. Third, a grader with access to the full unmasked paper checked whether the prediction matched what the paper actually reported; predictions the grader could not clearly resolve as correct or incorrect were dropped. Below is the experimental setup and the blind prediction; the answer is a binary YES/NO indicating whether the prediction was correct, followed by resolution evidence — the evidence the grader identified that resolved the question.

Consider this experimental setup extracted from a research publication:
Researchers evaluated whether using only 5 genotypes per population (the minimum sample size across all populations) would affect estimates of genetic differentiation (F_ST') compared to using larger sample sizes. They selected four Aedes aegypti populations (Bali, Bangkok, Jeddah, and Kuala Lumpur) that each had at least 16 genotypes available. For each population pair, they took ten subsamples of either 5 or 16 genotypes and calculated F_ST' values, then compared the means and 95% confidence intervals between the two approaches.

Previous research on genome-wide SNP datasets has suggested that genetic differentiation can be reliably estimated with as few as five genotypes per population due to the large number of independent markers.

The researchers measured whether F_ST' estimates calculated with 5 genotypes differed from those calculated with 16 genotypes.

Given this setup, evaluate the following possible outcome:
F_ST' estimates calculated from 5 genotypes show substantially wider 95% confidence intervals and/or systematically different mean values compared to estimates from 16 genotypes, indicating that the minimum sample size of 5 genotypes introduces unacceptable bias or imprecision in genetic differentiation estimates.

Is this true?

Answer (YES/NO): NO